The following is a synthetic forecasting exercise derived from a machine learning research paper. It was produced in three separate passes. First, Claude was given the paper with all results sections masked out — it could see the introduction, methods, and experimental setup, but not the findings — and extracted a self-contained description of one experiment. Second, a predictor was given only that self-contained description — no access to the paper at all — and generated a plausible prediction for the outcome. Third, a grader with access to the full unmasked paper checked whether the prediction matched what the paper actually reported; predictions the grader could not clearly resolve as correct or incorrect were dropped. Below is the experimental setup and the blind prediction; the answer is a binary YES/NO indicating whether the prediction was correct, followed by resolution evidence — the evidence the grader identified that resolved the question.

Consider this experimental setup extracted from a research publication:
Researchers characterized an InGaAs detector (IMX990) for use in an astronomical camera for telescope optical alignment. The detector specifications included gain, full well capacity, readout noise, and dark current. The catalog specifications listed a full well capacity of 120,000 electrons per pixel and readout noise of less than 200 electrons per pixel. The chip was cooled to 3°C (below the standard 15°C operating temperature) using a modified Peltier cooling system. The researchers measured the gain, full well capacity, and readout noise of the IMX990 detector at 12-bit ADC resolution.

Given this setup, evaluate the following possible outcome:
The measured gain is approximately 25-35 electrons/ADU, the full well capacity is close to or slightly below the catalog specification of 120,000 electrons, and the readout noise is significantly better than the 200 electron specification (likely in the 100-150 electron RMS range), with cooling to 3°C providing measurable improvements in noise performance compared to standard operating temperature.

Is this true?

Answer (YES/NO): YES